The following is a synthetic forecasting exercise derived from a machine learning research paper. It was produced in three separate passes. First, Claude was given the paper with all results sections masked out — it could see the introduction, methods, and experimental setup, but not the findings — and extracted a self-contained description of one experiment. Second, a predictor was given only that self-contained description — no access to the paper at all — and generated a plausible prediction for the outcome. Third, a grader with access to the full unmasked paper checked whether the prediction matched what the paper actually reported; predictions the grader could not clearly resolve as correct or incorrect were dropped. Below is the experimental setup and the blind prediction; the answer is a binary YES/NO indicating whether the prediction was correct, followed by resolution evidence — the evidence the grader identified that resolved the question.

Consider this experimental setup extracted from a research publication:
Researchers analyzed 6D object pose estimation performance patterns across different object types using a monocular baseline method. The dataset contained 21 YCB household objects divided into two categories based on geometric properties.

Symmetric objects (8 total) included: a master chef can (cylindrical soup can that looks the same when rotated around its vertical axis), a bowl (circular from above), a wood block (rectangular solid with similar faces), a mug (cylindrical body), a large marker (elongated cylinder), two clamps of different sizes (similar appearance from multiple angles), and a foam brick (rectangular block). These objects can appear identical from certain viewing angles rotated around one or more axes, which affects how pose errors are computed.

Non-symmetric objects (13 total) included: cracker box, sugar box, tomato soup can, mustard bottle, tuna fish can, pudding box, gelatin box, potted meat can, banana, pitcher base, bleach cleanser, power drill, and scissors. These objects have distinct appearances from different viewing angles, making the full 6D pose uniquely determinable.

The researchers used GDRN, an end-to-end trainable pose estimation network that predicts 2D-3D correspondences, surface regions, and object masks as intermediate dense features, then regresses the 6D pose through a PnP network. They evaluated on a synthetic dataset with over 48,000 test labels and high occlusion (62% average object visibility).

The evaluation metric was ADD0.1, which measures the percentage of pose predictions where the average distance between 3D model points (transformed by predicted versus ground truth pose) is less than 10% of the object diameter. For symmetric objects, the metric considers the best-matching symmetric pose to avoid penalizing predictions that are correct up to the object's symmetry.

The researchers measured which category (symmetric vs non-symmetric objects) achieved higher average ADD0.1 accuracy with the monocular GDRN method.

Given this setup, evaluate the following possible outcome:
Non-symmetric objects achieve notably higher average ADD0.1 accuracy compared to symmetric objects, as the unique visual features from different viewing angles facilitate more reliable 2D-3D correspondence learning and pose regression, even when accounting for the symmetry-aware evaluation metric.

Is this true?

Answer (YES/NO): NO